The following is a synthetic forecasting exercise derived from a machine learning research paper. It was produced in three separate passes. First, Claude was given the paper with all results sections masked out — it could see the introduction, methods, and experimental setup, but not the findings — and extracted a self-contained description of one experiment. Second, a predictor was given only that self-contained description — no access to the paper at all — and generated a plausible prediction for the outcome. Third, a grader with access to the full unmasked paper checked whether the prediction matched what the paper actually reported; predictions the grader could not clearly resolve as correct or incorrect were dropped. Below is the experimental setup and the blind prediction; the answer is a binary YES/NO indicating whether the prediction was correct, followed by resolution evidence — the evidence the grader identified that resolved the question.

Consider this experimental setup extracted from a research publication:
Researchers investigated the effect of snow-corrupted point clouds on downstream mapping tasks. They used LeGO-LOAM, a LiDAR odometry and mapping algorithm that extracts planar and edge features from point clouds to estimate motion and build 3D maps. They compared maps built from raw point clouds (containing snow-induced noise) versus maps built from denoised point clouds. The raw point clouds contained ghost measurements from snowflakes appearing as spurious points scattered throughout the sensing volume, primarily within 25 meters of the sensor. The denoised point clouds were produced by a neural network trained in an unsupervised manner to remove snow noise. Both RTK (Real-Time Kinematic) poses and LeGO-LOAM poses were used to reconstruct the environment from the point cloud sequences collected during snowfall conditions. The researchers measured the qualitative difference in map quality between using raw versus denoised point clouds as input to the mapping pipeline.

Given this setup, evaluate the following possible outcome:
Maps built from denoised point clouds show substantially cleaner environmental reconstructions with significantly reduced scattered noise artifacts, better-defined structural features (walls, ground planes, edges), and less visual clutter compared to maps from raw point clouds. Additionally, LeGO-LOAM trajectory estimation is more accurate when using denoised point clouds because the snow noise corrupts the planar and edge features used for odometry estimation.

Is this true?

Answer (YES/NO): NO